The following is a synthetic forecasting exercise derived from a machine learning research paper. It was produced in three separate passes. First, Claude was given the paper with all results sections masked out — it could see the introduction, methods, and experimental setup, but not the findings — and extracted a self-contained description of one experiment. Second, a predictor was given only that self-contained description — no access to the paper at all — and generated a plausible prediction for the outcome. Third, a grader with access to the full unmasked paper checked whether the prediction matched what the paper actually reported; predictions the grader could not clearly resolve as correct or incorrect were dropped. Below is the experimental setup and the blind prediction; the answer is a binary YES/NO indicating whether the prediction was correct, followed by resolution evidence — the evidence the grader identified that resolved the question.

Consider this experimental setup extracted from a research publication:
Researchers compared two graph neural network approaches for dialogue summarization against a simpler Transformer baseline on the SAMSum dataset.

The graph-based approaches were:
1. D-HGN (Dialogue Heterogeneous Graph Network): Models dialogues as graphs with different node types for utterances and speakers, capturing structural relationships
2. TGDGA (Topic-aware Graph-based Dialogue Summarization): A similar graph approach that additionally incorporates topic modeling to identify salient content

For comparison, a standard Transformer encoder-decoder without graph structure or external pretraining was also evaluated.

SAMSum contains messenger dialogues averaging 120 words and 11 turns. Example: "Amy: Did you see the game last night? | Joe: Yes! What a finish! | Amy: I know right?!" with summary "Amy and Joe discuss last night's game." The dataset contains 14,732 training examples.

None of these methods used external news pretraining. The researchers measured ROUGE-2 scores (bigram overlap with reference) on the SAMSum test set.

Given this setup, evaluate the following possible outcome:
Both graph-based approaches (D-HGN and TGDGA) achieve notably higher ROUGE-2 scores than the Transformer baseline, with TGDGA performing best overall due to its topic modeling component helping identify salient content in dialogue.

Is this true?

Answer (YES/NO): NO